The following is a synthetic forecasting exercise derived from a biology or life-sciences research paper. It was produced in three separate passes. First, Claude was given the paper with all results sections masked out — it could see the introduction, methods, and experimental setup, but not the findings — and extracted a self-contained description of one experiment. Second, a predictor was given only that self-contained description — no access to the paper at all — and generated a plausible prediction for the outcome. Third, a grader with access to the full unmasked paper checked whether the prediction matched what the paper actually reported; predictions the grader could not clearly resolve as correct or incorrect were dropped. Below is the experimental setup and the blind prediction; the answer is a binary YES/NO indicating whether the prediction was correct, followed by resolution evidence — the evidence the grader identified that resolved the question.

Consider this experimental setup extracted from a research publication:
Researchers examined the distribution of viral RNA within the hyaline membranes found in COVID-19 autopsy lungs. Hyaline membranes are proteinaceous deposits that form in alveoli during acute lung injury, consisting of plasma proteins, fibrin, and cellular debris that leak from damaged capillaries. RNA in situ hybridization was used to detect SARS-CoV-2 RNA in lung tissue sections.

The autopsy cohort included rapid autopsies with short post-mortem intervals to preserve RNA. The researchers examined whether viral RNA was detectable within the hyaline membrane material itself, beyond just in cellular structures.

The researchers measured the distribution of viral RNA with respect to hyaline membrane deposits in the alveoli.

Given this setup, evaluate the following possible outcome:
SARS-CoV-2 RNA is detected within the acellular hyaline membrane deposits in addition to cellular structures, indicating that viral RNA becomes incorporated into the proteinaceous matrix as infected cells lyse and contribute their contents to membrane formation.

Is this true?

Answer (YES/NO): YES